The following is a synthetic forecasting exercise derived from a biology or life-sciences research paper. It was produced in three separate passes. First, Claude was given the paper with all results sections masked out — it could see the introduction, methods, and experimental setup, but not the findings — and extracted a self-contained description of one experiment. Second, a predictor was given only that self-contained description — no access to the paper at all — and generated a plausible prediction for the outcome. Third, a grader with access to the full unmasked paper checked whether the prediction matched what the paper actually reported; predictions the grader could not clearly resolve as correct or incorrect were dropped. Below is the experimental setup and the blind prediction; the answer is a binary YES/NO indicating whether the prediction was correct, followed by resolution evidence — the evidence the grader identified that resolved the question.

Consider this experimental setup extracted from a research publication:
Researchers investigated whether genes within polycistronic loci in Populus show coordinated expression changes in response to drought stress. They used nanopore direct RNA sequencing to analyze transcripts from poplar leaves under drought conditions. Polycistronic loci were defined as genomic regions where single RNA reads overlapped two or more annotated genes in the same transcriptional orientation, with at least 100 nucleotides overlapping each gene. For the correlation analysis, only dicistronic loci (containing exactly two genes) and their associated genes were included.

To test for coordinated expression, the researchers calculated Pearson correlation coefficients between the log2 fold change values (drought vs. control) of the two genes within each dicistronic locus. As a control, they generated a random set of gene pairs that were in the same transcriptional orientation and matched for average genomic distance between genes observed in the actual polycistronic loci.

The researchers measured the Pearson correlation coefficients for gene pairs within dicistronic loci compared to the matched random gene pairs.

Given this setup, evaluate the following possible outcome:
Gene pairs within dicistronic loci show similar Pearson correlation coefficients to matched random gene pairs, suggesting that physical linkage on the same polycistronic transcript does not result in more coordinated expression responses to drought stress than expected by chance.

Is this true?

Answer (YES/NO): NO